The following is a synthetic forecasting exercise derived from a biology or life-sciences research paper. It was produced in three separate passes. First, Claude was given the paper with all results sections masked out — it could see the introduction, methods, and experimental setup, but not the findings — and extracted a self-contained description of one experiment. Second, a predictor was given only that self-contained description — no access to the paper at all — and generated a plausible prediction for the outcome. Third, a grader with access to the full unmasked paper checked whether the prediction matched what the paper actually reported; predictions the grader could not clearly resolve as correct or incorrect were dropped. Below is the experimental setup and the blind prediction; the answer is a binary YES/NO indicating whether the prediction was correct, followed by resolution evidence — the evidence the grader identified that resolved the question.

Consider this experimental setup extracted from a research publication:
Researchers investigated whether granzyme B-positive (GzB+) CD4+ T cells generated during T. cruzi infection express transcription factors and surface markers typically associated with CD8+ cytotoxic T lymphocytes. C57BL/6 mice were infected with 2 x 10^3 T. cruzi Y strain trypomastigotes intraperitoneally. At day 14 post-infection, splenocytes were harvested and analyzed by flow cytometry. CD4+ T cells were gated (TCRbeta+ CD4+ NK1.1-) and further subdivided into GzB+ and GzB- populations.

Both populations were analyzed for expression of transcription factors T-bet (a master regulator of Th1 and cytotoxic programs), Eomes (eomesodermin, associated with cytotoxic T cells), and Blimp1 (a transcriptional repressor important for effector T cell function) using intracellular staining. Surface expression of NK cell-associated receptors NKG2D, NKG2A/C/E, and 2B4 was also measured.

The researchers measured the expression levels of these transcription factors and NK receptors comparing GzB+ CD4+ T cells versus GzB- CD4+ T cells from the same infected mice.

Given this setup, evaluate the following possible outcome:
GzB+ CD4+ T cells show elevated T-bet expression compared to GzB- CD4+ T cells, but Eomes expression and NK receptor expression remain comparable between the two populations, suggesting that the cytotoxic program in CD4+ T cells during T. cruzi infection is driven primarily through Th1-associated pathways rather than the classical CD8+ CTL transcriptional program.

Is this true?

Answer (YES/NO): NO